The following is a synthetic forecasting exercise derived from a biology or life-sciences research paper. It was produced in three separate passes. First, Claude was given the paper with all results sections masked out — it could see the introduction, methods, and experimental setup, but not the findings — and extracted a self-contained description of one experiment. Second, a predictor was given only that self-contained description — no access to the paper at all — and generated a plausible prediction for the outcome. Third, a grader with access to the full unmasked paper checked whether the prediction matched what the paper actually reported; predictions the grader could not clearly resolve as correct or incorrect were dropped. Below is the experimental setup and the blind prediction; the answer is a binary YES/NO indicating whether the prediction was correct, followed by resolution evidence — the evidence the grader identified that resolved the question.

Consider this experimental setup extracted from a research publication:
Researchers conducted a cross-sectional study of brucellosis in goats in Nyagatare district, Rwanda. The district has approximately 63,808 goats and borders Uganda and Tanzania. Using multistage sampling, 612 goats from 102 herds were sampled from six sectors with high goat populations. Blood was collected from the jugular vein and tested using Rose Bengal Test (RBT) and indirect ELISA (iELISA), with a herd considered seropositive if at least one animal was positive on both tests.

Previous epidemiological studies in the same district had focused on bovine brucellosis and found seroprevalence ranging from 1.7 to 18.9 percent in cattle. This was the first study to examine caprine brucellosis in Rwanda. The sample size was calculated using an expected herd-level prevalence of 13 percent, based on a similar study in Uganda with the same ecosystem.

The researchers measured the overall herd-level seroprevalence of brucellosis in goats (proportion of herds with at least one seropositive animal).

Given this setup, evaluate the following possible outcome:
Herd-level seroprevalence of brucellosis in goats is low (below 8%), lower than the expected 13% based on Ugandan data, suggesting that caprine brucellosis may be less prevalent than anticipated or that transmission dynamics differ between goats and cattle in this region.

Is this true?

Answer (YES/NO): NO